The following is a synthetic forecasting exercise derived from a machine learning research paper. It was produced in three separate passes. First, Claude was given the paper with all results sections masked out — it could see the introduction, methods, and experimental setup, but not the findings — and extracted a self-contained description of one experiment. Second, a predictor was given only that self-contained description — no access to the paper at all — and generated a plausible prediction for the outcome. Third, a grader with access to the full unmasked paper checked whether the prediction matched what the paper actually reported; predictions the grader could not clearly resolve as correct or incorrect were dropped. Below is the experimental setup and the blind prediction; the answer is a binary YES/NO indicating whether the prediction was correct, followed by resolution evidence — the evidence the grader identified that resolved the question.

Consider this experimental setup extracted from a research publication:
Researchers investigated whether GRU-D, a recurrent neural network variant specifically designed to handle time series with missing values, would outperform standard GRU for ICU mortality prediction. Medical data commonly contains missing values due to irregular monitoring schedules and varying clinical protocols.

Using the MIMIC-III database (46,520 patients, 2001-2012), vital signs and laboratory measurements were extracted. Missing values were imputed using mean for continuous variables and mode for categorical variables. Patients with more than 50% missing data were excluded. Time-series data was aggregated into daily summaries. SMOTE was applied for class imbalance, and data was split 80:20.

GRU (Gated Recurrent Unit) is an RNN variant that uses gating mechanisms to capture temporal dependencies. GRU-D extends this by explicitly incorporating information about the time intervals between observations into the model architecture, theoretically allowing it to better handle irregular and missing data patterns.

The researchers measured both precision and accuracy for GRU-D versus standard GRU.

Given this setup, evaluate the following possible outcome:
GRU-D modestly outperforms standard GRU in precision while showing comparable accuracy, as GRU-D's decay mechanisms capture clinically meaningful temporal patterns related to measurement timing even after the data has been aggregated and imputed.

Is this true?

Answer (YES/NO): YES